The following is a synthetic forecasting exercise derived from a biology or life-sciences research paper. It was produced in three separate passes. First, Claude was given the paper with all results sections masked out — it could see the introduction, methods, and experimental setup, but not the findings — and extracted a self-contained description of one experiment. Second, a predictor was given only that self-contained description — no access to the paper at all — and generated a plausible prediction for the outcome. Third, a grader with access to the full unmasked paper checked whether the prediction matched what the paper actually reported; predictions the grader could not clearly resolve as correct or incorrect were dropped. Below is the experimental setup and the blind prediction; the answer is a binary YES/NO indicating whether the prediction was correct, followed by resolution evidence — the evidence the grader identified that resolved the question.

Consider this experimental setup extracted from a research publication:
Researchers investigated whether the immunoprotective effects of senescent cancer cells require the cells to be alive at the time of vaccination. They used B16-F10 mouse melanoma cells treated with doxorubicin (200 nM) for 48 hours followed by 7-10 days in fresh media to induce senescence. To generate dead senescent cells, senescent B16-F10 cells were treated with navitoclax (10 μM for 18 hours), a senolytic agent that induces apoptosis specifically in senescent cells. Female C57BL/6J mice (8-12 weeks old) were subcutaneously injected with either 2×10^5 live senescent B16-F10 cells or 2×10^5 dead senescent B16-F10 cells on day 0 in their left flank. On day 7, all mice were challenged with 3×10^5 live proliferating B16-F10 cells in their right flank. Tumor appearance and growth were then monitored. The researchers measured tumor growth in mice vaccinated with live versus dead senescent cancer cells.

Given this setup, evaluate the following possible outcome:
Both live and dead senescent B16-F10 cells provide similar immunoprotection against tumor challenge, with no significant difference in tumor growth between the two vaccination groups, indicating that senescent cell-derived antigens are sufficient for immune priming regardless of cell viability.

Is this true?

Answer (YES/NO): NO